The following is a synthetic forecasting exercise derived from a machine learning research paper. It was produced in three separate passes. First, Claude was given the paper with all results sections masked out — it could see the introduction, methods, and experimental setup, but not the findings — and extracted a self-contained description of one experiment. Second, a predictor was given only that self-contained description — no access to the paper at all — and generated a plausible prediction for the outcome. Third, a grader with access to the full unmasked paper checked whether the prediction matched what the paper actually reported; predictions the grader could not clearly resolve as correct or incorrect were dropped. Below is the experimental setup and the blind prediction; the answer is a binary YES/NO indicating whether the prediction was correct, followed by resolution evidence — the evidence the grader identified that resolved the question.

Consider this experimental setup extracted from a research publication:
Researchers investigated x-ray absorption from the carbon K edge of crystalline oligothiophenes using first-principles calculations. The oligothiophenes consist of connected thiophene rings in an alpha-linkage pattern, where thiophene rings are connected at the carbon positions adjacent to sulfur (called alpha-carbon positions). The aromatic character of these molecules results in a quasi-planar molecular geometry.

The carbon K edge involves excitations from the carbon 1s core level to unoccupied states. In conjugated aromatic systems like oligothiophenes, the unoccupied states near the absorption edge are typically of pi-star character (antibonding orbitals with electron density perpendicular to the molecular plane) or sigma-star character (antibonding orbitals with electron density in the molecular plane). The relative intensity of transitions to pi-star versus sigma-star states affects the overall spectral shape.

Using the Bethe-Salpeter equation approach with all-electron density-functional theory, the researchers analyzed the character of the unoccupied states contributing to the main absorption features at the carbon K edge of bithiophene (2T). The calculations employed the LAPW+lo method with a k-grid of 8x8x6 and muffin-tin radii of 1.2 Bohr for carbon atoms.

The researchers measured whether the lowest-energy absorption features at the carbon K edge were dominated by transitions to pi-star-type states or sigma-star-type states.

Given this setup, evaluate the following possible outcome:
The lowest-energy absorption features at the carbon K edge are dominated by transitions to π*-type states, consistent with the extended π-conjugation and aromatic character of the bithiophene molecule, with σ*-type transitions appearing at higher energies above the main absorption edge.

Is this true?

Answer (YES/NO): YES